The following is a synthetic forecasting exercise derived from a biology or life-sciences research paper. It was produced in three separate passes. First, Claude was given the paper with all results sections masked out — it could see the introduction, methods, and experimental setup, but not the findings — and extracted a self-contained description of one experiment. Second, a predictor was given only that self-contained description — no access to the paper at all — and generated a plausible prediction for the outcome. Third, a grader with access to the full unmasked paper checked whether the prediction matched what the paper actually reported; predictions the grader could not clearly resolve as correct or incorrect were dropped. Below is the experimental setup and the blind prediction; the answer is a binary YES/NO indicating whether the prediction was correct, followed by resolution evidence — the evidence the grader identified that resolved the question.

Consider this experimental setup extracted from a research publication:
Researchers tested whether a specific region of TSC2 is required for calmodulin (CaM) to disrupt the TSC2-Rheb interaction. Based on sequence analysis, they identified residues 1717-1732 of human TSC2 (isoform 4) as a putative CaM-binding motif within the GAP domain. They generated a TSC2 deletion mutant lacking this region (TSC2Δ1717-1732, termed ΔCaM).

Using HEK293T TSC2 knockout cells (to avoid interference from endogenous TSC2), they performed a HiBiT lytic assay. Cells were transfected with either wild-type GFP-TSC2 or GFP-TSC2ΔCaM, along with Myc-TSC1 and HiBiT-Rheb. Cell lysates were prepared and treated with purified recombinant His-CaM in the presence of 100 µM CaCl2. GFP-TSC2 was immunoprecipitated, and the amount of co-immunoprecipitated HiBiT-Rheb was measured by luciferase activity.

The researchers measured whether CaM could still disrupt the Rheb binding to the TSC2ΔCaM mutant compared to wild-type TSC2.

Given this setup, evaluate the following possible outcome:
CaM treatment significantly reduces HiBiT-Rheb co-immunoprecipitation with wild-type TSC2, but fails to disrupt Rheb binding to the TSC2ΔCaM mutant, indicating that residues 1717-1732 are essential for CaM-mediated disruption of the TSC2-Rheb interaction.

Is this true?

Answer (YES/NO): NO